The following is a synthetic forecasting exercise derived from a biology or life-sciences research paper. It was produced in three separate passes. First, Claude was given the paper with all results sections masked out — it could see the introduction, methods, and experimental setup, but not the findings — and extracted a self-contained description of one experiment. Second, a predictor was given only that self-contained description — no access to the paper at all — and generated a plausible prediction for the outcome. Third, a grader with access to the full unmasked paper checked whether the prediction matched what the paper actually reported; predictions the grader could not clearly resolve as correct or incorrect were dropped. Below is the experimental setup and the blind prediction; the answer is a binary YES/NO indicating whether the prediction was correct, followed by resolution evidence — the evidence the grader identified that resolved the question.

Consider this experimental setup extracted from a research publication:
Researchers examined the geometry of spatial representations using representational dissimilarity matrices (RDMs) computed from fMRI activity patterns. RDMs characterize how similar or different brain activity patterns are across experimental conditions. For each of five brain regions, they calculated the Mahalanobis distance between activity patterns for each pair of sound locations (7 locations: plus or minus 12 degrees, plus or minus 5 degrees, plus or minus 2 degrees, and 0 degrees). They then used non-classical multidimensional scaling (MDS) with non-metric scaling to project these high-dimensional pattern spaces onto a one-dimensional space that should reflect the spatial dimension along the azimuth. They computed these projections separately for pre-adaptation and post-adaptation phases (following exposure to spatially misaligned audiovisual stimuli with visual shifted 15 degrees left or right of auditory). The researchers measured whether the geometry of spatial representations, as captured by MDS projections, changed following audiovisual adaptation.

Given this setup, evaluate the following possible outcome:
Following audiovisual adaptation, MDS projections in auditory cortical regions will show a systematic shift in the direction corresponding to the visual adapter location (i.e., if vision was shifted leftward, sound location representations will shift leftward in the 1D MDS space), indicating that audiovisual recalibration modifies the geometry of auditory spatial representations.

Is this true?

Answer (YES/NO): NO